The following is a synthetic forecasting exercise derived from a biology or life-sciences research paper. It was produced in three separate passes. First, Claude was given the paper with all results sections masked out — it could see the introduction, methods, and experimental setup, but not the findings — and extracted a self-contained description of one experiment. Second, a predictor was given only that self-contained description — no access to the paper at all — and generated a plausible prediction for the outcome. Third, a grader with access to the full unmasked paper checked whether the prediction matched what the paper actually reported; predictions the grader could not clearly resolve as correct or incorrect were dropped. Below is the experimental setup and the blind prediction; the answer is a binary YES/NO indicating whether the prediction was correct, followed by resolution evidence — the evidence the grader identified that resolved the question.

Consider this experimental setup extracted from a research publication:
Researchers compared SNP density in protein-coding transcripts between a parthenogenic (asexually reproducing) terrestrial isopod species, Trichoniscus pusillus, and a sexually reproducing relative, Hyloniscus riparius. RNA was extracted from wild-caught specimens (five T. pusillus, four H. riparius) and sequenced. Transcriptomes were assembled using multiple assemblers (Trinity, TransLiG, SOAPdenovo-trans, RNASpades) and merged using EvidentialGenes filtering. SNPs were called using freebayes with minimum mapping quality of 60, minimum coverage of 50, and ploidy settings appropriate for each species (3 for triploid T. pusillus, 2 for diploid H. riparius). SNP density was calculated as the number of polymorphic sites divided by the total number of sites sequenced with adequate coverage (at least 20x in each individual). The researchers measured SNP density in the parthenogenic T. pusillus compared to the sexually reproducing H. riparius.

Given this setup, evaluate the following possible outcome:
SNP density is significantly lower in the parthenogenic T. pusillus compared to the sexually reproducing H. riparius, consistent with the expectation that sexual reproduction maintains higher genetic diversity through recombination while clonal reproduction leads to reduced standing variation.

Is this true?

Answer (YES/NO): NO